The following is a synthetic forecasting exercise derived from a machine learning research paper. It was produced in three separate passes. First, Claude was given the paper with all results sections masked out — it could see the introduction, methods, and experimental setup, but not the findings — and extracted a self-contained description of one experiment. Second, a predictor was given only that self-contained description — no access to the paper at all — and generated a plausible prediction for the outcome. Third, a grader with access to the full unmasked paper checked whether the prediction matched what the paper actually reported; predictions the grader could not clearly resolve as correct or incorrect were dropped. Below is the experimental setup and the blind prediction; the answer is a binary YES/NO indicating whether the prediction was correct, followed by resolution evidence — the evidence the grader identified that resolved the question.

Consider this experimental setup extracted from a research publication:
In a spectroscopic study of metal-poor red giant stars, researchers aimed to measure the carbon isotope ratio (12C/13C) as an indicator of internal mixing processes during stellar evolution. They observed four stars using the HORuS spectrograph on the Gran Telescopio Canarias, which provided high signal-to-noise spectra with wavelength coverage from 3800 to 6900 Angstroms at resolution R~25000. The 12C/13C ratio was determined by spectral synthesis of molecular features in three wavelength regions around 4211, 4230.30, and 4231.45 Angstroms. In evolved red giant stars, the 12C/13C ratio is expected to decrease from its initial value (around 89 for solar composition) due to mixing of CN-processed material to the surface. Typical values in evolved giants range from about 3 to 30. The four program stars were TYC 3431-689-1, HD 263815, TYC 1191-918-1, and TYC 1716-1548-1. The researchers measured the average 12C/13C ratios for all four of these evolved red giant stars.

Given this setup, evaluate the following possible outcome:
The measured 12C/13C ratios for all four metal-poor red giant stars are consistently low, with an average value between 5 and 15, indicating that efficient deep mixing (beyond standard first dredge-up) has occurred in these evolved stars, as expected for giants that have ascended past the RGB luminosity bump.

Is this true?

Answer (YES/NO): NO